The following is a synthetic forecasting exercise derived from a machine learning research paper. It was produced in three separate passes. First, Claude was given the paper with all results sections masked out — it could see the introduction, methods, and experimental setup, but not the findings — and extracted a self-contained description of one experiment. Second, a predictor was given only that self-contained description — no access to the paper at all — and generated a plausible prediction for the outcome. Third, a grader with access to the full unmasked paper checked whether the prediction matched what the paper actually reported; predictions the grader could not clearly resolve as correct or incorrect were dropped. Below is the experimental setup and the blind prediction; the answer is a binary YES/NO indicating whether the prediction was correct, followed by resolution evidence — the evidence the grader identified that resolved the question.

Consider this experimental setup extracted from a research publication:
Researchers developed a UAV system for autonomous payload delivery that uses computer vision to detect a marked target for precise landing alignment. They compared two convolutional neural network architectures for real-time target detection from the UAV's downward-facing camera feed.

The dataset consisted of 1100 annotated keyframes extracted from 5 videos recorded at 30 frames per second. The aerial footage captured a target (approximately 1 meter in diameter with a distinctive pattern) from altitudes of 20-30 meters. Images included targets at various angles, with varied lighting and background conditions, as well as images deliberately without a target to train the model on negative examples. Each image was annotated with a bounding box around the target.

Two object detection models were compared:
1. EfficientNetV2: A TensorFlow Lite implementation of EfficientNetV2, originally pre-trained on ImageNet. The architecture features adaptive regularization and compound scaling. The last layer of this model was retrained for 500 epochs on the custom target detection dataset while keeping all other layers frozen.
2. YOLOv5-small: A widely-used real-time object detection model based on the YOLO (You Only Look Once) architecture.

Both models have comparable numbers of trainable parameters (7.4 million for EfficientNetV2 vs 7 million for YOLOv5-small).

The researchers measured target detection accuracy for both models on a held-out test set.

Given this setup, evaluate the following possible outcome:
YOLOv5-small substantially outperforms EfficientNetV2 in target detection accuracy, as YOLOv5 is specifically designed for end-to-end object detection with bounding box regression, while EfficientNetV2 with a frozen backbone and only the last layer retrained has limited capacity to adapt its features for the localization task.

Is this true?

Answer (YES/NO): NO